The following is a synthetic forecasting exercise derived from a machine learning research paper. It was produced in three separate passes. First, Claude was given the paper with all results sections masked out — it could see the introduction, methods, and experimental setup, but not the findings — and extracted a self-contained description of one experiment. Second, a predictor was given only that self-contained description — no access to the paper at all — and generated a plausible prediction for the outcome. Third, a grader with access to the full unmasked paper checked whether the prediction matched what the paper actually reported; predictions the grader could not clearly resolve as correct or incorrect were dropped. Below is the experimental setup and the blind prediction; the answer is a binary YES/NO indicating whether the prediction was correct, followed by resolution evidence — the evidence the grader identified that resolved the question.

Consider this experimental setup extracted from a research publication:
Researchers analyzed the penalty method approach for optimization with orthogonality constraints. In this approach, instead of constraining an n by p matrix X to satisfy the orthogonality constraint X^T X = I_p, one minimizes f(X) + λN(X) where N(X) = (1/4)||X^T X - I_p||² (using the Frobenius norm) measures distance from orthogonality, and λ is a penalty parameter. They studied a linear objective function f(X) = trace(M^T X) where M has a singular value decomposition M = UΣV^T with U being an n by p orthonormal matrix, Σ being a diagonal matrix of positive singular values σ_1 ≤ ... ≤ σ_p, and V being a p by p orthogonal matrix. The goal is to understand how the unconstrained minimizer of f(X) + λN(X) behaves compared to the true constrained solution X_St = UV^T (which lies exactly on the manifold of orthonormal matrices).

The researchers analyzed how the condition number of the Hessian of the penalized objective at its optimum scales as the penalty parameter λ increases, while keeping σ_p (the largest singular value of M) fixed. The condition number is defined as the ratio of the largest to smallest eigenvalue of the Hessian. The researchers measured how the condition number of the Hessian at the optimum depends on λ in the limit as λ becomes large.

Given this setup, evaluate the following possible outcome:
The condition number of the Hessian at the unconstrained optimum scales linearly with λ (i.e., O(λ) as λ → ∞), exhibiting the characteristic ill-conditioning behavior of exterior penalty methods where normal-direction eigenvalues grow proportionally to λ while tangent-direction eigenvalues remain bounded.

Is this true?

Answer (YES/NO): YES